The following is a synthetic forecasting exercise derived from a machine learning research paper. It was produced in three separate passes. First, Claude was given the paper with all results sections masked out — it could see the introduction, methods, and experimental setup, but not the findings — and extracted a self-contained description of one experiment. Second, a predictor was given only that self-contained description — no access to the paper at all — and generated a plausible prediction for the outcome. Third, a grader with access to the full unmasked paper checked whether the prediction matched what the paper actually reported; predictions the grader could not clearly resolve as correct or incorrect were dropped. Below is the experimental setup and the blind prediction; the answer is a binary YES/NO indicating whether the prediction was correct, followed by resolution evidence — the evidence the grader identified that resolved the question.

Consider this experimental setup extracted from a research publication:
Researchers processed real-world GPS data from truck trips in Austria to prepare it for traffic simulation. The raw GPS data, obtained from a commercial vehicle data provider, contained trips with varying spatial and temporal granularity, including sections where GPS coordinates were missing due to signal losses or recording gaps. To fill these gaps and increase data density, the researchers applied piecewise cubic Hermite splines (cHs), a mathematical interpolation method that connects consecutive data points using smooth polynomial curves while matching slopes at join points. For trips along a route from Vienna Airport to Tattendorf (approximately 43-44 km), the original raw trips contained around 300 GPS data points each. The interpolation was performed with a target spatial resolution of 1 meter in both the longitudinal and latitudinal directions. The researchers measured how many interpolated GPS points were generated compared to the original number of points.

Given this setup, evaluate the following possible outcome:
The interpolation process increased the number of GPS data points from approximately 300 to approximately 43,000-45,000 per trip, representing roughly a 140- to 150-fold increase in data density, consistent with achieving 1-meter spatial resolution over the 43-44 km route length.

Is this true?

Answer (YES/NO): NO